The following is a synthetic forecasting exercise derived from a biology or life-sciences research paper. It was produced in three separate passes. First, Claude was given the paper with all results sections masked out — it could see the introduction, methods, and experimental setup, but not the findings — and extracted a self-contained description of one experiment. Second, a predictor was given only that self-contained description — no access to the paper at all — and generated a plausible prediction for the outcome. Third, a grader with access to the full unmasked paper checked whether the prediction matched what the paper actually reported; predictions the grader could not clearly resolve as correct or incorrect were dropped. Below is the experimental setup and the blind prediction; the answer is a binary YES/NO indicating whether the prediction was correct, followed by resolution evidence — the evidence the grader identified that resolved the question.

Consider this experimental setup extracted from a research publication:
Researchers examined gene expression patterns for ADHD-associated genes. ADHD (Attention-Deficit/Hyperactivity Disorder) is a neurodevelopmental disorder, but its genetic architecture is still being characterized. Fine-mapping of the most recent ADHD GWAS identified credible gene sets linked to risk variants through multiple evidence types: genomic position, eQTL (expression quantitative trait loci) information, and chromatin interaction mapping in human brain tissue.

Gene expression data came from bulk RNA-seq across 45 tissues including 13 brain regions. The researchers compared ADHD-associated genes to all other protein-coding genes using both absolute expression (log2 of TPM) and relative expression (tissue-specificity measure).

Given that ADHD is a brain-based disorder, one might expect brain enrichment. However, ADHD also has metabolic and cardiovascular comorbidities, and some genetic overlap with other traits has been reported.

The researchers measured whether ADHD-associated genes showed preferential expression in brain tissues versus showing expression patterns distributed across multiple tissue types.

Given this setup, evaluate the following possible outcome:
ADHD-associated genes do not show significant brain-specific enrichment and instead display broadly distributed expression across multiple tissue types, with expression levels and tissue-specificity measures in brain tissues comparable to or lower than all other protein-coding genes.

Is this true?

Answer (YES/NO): NO